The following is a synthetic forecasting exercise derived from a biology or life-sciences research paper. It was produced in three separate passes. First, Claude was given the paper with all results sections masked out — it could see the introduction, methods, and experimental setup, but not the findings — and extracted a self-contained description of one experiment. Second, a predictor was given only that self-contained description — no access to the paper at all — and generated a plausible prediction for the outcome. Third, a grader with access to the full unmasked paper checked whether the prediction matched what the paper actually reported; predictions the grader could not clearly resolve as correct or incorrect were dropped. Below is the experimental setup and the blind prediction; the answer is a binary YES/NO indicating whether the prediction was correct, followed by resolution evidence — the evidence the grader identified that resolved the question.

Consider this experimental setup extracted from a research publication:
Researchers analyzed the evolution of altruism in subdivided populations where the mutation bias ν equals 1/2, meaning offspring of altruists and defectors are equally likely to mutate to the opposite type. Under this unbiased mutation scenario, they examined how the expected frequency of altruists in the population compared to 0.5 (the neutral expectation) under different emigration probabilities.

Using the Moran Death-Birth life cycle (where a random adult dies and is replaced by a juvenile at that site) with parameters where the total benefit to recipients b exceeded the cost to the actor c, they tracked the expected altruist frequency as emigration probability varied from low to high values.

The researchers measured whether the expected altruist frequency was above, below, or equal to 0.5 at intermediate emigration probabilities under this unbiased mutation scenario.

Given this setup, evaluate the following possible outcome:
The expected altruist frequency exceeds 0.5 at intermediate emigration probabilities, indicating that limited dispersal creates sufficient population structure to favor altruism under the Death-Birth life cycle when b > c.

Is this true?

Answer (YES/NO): YES